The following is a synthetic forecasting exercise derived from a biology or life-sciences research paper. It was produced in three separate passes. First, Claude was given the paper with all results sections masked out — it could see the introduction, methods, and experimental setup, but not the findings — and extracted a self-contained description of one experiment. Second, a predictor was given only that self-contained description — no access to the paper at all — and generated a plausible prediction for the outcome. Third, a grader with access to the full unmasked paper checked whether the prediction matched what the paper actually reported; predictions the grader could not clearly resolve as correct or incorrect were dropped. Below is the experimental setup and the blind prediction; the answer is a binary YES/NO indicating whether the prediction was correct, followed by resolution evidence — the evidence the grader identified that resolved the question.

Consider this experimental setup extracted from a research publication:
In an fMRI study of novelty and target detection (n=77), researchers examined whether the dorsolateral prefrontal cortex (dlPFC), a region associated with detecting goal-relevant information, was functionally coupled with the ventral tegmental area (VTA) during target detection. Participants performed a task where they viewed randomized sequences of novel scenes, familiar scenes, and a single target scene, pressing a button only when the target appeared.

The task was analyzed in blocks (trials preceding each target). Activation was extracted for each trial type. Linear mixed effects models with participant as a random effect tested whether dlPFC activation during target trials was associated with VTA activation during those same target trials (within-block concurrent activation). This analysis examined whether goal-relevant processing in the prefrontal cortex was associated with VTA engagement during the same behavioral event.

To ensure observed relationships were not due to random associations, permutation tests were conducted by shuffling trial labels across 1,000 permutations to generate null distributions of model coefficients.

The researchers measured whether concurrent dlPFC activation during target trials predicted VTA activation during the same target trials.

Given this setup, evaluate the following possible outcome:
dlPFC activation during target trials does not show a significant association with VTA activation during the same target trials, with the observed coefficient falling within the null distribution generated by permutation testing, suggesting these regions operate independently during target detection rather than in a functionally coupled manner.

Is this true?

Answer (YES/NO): NO